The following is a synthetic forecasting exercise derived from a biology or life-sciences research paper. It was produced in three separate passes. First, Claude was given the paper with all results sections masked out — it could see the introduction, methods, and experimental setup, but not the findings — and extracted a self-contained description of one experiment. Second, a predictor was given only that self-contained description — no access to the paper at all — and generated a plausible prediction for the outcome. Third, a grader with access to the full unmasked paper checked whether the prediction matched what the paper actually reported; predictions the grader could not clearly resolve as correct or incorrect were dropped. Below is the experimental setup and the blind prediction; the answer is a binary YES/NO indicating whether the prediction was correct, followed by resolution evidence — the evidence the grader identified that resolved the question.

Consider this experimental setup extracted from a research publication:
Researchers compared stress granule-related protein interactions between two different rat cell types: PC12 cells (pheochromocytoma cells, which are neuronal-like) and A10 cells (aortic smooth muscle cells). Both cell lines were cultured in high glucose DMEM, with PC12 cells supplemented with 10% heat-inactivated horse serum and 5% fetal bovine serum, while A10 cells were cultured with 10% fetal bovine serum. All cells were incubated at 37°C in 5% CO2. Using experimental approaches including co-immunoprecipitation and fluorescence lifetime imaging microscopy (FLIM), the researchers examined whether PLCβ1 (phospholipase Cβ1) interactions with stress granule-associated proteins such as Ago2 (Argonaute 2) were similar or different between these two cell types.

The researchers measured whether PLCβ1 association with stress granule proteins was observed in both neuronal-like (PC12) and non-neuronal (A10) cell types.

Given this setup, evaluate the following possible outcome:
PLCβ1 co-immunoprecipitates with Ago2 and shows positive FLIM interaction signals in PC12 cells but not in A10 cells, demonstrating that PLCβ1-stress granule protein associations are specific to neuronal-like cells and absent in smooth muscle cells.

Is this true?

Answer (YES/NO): NO